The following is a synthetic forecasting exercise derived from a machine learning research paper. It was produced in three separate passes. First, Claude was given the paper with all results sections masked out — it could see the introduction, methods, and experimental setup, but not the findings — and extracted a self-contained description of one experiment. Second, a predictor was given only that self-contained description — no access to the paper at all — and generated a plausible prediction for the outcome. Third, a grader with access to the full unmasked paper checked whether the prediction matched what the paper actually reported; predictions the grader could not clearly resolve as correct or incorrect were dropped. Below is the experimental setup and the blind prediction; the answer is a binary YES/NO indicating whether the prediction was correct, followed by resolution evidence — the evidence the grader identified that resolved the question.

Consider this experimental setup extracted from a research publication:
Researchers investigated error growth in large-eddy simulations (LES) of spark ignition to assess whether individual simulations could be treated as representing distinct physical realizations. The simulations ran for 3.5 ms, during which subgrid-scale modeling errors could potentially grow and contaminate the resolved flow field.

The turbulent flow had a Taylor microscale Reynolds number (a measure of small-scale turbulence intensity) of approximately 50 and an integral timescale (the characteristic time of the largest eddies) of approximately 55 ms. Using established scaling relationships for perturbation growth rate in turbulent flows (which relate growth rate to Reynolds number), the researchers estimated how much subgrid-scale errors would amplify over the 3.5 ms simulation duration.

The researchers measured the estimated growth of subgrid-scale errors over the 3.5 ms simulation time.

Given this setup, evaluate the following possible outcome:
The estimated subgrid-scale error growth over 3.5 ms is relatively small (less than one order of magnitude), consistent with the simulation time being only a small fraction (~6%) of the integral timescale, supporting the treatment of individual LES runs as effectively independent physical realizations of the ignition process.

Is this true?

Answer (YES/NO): YES